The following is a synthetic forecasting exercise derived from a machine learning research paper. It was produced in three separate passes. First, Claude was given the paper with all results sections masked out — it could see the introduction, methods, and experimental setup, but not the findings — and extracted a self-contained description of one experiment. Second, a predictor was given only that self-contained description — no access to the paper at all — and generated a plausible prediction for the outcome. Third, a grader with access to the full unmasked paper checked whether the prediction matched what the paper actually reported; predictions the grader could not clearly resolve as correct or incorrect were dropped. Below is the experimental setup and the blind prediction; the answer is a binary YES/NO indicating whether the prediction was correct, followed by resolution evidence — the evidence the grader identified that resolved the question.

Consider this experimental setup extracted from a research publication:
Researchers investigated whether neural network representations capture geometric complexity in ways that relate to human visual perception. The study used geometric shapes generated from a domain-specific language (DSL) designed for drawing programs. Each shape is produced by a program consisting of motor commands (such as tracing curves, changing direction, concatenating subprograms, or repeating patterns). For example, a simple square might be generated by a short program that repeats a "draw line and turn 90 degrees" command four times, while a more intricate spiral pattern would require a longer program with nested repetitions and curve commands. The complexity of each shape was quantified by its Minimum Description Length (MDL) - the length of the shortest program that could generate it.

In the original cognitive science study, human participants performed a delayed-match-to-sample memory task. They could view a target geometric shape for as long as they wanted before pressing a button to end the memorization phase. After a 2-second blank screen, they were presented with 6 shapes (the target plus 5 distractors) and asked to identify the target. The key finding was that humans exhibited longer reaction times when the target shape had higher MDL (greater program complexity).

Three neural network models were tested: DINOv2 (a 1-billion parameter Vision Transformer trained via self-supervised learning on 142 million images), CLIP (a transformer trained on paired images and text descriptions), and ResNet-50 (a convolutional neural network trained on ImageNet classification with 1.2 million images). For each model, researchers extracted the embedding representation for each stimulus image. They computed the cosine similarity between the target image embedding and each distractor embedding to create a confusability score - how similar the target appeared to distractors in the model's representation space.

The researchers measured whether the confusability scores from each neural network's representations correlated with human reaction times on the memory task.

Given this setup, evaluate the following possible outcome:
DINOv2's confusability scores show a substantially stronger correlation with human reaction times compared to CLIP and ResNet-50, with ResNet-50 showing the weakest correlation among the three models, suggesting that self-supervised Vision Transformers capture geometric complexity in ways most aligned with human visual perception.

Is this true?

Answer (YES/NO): NO